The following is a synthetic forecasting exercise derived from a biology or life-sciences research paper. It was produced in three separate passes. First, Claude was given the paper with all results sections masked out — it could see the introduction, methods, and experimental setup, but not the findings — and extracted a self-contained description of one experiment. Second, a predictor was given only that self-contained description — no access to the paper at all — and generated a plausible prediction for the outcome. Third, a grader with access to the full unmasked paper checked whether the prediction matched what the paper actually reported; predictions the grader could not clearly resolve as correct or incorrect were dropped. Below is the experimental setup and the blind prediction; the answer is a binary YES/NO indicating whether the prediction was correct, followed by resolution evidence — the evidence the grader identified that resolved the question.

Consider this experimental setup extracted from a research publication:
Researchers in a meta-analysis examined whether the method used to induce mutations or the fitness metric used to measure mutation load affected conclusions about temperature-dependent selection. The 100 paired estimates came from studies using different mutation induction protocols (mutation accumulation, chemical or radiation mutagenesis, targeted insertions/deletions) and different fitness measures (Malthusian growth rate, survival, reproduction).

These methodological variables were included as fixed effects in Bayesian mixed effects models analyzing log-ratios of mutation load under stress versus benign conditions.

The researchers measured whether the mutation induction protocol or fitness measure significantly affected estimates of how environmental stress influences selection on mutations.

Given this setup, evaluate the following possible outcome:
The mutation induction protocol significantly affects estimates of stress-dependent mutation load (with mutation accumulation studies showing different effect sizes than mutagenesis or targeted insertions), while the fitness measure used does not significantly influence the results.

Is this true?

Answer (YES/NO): NO